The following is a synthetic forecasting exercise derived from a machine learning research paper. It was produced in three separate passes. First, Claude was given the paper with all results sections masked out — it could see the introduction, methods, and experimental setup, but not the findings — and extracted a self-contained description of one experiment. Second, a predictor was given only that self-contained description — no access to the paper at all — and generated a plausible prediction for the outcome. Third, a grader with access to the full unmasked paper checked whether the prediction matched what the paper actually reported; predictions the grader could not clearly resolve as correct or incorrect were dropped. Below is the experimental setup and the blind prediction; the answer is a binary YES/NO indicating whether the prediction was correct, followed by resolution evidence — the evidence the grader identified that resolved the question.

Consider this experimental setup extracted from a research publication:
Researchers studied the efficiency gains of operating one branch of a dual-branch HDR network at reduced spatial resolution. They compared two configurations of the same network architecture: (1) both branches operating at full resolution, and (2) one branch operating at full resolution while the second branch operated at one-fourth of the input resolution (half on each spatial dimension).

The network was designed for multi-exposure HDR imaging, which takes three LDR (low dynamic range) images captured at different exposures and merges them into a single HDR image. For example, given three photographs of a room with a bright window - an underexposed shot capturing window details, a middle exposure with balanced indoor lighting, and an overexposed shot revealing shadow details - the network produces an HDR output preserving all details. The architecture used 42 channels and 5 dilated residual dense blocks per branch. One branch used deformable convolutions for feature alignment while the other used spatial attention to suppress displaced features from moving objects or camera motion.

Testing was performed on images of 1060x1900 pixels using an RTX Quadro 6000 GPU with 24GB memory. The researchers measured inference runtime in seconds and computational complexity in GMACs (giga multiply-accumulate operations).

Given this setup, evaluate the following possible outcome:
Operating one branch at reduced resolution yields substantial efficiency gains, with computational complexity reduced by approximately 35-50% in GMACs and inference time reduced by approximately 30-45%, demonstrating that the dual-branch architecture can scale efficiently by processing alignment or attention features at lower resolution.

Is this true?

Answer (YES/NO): NO